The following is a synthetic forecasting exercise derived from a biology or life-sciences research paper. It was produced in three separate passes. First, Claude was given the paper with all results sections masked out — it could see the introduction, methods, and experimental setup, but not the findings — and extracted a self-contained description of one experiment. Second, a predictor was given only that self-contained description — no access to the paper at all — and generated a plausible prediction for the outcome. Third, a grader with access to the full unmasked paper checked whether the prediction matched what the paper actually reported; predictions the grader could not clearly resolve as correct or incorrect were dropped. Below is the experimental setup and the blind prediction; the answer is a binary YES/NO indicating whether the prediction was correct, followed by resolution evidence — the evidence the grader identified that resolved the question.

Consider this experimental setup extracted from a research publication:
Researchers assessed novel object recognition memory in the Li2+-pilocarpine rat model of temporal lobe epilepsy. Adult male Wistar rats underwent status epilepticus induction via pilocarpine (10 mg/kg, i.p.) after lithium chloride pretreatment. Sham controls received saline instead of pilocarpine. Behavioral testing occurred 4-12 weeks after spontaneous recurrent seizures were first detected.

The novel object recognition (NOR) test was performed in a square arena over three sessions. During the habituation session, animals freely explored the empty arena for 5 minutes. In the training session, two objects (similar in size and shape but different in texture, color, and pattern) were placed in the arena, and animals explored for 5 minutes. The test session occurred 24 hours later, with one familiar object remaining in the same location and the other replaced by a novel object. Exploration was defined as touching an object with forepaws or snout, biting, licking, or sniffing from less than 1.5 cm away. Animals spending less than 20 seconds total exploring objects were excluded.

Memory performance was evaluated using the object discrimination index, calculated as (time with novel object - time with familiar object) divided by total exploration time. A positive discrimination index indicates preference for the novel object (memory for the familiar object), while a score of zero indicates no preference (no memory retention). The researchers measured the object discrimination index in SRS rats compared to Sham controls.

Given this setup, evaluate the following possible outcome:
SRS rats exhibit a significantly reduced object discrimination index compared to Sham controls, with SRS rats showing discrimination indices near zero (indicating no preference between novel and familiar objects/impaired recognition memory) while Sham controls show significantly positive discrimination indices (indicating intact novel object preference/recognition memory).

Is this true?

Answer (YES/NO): NO